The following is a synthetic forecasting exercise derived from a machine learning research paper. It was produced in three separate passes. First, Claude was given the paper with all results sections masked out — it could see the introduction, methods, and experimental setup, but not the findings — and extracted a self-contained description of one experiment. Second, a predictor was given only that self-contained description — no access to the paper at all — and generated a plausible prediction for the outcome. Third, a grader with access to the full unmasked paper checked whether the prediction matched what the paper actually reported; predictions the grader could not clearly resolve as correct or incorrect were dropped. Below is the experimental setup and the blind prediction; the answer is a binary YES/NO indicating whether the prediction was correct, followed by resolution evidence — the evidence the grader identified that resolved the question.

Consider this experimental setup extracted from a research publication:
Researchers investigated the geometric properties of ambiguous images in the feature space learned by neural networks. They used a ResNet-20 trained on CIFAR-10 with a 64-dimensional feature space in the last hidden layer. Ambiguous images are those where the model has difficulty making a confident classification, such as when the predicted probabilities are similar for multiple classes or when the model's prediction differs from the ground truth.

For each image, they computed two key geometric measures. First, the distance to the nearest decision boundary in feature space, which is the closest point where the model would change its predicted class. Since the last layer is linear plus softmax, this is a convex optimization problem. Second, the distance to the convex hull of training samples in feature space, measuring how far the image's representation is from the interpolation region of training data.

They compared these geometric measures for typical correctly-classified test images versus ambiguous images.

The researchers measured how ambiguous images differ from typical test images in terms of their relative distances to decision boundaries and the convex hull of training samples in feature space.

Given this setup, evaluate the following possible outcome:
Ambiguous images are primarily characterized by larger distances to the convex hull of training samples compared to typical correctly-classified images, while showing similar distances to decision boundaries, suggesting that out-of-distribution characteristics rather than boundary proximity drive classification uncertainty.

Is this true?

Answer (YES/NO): NO